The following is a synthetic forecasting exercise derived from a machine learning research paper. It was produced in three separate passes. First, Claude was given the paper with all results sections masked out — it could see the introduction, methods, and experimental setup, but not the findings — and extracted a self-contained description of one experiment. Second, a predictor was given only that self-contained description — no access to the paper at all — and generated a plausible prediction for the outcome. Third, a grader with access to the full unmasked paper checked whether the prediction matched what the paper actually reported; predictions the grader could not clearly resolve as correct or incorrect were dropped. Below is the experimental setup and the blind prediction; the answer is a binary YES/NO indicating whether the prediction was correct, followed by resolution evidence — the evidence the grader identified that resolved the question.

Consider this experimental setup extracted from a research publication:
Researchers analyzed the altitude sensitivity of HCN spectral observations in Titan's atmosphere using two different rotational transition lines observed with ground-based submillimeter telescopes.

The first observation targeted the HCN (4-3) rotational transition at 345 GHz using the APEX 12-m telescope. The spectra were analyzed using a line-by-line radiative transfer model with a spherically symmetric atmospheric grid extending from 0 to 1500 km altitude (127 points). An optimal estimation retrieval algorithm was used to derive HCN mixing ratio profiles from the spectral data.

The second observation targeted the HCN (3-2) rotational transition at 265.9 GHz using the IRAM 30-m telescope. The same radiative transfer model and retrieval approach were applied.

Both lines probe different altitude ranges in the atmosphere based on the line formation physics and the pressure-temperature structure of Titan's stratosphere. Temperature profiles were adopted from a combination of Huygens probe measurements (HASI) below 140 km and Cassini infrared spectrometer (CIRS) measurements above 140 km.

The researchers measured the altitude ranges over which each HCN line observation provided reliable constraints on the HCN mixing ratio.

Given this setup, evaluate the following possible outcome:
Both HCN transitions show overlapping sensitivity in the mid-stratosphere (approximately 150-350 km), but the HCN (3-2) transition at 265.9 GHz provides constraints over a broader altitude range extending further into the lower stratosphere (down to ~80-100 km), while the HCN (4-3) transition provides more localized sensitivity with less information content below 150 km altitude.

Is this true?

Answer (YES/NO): NO